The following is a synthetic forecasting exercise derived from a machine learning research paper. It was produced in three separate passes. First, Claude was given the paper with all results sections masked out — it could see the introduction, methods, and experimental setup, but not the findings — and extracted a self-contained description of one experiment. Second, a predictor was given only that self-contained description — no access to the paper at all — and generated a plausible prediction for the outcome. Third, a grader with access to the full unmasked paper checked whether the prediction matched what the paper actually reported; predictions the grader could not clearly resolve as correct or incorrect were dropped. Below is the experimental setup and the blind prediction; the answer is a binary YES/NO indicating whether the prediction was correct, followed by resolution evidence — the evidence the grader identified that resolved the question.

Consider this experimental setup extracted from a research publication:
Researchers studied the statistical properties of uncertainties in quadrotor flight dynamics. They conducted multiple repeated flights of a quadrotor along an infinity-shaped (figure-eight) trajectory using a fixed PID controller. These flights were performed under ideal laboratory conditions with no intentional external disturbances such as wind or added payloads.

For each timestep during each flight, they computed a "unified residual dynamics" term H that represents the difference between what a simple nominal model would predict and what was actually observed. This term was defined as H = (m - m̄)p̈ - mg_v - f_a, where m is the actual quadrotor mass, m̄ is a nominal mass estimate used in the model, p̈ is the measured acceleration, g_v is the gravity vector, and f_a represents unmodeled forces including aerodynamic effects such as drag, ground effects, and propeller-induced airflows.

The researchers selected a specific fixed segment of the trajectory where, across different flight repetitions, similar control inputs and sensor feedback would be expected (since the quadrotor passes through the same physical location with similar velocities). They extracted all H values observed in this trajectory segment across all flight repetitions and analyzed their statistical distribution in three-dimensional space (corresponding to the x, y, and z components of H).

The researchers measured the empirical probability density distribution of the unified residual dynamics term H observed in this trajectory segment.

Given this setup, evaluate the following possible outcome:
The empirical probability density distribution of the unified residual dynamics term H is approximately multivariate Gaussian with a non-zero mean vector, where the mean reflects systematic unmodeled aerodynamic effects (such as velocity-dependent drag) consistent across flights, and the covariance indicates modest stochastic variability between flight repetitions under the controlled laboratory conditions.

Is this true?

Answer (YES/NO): NO